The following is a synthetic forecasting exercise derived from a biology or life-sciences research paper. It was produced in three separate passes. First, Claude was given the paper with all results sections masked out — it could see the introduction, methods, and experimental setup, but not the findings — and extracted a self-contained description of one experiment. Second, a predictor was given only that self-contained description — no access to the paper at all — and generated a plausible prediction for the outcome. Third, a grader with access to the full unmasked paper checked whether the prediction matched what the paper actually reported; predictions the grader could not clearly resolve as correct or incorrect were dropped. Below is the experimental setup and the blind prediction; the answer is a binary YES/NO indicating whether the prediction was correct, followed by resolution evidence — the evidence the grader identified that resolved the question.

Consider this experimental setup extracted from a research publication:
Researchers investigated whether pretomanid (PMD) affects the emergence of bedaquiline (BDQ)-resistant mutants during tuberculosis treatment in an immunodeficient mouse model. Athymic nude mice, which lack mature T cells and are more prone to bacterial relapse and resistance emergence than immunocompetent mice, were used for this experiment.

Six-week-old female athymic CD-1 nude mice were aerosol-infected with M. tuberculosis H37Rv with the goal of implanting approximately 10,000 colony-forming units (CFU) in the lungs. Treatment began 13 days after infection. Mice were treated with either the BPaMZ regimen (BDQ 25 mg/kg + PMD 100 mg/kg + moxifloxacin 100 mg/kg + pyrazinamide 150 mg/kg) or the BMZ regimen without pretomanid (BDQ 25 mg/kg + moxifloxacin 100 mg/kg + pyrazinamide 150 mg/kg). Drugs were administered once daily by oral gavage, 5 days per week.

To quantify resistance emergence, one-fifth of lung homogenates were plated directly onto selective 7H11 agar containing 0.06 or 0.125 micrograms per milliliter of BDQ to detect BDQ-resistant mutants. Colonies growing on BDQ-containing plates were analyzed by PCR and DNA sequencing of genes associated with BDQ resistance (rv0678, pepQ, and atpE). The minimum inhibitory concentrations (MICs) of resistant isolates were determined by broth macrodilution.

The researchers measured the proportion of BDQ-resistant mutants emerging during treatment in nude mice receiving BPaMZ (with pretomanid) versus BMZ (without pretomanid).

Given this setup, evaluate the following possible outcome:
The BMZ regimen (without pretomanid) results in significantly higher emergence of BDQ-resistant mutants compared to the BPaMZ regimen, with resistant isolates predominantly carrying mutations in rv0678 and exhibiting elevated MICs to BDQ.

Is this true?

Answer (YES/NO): NO